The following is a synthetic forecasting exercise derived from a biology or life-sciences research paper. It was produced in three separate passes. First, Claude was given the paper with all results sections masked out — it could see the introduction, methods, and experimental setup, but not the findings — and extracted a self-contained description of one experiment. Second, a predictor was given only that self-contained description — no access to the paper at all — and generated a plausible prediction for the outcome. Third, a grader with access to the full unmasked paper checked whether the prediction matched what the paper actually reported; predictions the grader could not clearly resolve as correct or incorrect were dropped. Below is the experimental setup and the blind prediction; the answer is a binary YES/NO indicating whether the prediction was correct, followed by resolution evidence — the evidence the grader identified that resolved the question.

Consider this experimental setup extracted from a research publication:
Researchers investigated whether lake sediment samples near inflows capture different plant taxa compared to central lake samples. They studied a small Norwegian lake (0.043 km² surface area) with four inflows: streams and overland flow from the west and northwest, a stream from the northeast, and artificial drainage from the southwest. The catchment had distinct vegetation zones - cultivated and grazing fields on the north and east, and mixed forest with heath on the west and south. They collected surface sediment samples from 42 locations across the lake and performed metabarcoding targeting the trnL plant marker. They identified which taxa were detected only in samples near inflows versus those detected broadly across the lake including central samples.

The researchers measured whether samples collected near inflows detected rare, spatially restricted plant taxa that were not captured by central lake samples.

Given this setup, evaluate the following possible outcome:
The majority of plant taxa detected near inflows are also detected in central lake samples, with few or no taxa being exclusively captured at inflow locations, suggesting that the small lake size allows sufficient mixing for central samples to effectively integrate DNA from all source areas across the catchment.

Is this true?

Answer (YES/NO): NO